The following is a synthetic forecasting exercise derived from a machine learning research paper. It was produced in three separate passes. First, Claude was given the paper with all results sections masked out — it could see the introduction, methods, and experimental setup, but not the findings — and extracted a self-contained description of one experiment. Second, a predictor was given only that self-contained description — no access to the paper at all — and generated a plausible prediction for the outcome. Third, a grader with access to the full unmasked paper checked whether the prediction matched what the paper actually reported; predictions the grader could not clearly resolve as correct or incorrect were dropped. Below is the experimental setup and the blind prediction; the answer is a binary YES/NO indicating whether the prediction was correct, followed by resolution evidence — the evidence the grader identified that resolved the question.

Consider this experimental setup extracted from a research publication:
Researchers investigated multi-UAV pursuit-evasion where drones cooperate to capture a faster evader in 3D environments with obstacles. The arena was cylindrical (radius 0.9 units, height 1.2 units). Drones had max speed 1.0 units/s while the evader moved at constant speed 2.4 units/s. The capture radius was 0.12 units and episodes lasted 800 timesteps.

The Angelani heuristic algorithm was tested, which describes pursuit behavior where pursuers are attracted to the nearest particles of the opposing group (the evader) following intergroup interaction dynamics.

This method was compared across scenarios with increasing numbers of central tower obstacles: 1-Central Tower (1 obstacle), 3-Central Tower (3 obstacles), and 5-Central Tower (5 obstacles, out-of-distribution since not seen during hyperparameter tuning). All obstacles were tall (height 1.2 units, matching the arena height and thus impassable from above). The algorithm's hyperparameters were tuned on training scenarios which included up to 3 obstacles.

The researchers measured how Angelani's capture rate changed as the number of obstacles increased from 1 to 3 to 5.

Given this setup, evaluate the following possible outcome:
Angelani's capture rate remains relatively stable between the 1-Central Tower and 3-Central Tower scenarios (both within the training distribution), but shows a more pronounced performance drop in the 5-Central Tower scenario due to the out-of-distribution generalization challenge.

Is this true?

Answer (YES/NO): NO